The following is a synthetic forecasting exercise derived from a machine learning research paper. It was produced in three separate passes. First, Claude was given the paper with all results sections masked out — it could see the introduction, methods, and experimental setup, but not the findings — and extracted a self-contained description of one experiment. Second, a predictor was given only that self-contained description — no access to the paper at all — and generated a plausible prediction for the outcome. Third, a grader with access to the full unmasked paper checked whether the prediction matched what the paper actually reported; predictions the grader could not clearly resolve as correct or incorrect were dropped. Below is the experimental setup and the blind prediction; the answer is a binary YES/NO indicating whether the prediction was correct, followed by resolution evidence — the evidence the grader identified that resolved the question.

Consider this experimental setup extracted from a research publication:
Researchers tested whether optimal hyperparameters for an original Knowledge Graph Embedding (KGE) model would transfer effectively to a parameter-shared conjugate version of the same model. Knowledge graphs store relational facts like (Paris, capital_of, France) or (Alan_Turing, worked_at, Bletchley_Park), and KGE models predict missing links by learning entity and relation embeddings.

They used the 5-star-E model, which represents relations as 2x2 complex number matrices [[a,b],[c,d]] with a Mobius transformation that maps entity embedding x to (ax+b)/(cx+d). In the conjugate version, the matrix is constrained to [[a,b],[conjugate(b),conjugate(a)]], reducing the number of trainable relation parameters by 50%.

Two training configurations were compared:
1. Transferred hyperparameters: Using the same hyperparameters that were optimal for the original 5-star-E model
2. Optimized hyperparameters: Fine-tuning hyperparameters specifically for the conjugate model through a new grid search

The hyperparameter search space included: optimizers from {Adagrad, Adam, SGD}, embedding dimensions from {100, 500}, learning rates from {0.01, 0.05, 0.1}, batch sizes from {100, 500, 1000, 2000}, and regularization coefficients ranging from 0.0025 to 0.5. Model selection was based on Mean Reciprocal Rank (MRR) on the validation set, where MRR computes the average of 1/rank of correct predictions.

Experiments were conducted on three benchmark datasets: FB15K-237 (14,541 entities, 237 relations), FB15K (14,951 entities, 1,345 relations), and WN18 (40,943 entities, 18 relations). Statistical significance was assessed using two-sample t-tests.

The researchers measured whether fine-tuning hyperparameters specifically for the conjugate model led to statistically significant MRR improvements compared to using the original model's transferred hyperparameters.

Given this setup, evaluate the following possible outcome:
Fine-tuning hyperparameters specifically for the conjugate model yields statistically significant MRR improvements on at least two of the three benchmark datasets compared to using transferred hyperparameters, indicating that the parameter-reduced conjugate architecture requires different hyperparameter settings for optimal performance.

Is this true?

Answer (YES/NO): YES